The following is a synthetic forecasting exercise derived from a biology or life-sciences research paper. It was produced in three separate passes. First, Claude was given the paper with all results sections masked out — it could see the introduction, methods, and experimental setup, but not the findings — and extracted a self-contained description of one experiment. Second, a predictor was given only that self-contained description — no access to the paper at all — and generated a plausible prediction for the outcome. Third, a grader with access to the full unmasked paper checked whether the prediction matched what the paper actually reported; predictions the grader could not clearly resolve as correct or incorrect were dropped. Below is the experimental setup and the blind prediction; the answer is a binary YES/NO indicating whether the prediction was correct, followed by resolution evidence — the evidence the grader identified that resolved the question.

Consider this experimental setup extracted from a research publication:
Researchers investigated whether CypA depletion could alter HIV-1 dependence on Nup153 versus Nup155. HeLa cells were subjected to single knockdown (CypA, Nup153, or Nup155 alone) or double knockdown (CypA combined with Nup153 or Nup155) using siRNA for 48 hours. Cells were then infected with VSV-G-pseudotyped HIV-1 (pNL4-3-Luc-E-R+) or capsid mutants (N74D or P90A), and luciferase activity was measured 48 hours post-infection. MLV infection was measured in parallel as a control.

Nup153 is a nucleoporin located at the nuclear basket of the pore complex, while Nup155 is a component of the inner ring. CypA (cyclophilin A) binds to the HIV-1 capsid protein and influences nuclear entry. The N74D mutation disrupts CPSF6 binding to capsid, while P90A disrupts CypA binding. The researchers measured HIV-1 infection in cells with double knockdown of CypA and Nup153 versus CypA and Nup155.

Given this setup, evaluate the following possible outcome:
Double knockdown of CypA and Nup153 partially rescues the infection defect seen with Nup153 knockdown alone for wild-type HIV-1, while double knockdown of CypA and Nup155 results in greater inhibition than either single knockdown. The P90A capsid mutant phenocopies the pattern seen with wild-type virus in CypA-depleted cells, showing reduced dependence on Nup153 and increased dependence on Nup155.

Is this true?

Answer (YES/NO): YES